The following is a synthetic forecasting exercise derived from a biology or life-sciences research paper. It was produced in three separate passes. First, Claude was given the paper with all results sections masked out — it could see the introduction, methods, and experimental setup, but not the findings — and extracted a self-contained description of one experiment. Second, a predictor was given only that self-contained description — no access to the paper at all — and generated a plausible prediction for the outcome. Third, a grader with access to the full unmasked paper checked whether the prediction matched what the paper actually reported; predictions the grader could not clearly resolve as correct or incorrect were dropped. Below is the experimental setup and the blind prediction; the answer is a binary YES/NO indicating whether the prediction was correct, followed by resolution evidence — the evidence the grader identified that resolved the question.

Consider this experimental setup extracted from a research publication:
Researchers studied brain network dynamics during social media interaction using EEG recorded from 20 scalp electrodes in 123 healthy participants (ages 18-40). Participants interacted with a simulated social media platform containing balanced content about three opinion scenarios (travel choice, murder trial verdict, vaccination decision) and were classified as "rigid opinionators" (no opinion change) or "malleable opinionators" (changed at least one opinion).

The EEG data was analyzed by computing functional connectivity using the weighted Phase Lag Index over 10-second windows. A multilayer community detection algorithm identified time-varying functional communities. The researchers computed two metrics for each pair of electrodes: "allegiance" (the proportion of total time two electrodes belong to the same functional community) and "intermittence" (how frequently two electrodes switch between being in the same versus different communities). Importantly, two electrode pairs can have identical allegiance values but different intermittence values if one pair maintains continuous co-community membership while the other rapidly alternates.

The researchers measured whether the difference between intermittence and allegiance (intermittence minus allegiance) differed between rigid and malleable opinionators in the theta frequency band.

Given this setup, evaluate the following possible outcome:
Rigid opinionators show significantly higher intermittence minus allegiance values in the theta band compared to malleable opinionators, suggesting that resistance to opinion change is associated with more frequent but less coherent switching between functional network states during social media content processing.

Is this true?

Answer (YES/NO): NO